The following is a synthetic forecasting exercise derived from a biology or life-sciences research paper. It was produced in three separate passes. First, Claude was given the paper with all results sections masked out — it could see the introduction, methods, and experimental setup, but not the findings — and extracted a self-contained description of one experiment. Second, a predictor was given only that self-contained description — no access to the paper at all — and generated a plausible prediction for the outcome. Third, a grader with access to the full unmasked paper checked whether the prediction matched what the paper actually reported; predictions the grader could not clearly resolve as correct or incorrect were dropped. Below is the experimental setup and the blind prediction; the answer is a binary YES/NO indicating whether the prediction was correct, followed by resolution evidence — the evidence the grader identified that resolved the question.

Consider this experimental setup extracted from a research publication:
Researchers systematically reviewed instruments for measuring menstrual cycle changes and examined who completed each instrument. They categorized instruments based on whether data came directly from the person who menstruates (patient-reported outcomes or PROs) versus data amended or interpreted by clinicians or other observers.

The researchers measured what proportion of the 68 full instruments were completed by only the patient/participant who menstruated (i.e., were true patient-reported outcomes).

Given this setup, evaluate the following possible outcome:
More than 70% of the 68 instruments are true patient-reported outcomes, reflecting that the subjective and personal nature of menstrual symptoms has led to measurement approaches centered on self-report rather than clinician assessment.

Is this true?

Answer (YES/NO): YES